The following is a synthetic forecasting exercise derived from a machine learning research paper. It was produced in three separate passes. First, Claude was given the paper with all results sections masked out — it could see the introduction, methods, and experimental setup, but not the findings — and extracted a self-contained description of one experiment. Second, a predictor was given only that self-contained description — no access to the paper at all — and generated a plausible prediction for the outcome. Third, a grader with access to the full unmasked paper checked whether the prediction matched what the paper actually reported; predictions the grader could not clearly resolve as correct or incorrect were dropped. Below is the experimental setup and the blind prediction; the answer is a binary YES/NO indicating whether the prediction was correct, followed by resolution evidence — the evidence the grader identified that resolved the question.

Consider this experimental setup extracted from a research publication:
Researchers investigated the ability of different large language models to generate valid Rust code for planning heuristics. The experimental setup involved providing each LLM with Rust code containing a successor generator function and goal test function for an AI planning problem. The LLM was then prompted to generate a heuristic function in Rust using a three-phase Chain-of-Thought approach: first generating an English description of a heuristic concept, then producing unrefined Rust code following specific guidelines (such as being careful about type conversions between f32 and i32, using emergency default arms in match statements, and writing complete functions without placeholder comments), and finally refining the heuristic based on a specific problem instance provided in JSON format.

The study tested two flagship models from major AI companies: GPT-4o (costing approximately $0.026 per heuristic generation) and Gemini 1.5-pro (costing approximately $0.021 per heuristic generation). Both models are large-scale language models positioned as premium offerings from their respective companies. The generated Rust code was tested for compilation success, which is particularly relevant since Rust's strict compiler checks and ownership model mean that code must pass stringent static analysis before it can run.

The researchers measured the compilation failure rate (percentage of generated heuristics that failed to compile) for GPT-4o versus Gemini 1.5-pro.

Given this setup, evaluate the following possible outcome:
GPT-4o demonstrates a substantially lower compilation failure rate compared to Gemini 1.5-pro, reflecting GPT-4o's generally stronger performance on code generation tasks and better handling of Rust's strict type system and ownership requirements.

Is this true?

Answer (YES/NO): YES